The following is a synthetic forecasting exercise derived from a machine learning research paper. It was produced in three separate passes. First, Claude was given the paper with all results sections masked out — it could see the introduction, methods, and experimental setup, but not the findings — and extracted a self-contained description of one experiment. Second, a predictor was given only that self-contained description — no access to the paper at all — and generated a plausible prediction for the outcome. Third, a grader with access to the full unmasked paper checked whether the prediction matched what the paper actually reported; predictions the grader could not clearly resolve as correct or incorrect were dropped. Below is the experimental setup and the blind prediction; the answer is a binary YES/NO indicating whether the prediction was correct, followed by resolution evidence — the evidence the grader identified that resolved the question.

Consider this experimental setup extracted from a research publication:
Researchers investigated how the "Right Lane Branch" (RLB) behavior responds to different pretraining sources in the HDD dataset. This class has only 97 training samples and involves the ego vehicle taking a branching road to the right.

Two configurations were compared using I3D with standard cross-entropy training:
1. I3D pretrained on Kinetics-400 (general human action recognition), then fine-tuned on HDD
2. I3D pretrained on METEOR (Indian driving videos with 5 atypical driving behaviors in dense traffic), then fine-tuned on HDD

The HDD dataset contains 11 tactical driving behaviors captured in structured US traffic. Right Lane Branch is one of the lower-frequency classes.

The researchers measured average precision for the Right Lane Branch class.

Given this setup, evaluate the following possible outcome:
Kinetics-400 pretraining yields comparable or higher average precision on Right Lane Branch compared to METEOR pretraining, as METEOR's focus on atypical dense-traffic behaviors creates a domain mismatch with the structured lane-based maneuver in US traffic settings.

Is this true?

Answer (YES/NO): NO